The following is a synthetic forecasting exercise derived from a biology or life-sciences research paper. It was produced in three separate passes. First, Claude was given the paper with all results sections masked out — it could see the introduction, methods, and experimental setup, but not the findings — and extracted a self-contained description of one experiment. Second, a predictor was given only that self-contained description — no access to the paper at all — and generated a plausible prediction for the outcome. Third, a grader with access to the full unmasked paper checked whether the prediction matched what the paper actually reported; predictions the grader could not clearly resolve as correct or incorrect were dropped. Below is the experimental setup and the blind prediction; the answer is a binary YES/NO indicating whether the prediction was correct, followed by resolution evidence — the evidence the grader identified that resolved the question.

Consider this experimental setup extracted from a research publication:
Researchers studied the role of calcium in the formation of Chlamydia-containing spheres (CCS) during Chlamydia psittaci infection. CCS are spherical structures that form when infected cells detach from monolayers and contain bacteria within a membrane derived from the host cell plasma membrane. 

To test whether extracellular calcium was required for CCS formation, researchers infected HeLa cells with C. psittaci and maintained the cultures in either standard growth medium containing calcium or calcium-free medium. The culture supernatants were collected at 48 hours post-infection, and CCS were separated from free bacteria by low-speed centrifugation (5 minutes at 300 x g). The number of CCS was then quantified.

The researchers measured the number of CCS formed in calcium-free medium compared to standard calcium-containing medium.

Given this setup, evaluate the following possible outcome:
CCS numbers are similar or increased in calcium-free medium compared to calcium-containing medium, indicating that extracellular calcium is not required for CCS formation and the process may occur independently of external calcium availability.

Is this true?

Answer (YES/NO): NO